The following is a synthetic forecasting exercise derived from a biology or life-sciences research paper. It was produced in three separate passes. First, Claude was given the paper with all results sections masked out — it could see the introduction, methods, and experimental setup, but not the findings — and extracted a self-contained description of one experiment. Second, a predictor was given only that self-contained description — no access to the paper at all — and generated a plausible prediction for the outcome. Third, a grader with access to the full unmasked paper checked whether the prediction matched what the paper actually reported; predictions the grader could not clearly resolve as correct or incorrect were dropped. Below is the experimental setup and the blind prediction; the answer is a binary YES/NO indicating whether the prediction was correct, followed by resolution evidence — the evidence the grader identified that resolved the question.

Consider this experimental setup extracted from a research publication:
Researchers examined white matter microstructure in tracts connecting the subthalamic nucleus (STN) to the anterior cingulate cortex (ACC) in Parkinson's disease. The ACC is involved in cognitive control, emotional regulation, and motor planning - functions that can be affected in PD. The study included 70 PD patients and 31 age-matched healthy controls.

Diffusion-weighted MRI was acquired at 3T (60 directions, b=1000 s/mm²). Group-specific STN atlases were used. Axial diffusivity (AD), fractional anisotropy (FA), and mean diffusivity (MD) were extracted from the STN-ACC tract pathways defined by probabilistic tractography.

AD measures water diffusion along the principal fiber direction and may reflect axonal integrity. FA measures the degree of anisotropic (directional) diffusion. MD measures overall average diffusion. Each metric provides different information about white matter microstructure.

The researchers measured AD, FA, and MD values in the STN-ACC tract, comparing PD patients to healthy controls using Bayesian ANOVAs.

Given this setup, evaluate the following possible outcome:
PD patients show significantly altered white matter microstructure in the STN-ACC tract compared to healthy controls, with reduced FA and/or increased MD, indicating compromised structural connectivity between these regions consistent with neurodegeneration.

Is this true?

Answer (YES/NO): YES